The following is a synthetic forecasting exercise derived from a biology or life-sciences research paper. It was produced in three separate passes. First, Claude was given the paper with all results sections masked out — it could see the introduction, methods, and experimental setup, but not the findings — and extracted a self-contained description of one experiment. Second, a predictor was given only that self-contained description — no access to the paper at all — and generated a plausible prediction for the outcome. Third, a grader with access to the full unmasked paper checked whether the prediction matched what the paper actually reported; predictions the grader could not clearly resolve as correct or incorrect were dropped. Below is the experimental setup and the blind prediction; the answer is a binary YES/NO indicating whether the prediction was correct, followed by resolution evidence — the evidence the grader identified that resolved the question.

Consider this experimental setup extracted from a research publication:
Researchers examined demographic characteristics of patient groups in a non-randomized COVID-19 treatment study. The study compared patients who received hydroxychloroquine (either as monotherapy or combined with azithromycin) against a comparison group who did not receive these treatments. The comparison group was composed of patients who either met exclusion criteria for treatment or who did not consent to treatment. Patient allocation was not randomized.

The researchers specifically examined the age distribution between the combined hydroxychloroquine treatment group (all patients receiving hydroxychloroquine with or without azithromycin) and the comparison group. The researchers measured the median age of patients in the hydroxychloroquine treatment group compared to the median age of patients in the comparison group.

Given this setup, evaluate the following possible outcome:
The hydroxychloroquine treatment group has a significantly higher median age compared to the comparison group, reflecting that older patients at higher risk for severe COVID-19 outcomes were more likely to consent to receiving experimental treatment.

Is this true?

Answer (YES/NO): YES